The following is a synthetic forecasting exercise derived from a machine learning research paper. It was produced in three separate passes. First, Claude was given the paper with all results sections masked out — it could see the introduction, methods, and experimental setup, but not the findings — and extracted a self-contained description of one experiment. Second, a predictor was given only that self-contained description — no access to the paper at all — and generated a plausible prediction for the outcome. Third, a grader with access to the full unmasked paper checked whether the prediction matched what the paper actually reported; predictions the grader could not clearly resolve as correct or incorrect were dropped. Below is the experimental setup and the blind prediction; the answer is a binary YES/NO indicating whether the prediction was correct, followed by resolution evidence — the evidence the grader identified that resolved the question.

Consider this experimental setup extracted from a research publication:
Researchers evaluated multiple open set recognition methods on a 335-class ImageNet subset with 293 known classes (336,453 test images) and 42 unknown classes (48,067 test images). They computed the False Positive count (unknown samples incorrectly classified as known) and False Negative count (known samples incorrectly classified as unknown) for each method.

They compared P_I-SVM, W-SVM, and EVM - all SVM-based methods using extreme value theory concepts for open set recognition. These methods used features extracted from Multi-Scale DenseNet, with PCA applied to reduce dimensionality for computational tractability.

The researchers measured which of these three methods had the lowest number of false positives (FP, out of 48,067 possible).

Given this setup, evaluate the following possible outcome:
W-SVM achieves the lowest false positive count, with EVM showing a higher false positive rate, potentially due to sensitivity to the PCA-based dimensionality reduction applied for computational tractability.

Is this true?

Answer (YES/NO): NO